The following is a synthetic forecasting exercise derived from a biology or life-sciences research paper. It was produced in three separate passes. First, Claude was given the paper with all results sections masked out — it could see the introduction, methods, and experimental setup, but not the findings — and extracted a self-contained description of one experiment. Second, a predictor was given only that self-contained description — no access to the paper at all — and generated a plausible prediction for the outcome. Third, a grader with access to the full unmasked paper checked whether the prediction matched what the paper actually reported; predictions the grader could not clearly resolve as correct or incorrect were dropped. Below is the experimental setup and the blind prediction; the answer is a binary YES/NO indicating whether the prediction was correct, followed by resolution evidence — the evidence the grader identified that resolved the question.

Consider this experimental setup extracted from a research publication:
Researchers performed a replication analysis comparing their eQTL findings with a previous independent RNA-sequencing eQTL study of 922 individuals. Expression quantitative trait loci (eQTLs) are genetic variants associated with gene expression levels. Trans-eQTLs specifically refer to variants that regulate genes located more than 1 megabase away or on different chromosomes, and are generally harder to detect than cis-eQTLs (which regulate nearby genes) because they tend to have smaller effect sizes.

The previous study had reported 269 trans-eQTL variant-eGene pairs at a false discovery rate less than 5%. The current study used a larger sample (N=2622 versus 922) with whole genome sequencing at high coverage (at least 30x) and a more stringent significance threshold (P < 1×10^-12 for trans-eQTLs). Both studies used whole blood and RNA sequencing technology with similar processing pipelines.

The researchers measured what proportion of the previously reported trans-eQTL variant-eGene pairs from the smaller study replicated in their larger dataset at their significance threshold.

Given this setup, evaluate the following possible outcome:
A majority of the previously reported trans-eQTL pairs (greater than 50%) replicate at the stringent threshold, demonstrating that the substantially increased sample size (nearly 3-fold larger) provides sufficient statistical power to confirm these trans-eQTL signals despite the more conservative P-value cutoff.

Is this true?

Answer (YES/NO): NO